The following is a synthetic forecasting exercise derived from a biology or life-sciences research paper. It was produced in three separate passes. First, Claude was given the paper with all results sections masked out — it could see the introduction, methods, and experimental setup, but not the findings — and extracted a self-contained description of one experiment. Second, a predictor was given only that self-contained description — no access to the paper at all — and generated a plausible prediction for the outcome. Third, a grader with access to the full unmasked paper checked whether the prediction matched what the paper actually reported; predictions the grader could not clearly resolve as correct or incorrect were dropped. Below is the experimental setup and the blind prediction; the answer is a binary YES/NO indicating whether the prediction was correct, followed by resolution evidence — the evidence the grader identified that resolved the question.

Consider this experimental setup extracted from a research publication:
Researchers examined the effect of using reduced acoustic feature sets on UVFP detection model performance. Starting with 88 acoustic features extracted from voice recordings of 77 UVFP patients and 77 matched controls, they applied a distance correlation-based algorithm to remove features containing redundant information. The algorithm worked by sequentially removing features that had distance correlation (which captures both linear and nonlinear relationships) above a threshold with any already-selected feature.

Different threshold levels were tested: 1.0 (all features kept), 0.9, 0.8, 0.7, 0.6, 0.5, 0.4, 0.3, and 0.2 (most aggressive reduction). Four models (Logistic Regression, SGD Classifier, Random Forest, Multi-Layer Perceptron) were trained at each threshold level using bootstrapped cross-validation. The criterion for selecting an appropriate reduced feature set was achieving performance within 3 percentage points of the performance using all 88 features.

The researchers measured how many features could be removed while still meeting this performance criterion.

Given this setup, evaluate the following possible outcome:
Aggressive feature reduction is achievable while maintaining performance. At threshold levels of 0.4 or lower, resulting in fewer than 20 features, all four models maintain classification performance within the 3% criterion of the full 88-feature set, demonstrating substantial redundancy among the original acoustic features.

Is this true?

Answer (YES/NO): NO